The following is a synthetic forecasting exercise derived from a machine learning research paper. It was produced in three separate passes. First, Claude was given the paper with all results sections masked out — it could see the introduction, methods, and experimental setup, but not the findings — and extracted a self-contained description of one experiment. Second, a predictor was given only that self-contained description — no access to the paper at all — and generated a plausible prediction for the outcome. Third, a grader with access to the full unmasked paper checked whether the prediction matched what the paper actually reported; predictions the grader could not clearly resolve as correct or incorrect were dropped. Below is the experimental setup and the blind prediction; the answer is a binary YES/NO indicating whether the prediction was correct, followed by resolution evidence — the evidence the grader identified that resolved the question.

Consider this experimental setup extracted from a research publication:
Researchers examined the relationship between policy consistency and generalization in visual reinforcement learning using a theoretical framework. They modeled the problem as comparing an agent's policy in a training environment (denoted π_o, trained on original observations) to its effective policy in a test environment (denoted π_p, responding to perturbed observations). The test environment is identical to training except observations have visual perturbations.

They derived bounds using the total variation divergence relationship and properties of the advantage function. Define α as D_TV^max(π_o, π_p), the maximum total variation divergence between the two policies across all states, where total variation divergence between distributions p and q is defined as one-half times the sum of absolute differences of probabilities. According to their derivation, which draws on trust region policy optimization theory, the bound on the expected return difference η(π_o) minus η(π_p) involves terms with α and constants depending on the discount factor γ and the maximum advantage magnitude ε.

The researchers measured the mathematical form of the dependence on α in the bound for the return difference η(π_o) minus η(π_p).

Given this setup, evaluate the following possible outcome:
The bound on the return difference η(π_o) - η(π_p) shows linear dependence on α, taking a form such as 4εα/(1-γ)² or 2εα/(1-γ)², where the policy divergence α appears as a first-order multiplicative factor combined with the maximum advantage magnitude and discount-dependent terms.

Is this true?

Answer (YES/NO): NO